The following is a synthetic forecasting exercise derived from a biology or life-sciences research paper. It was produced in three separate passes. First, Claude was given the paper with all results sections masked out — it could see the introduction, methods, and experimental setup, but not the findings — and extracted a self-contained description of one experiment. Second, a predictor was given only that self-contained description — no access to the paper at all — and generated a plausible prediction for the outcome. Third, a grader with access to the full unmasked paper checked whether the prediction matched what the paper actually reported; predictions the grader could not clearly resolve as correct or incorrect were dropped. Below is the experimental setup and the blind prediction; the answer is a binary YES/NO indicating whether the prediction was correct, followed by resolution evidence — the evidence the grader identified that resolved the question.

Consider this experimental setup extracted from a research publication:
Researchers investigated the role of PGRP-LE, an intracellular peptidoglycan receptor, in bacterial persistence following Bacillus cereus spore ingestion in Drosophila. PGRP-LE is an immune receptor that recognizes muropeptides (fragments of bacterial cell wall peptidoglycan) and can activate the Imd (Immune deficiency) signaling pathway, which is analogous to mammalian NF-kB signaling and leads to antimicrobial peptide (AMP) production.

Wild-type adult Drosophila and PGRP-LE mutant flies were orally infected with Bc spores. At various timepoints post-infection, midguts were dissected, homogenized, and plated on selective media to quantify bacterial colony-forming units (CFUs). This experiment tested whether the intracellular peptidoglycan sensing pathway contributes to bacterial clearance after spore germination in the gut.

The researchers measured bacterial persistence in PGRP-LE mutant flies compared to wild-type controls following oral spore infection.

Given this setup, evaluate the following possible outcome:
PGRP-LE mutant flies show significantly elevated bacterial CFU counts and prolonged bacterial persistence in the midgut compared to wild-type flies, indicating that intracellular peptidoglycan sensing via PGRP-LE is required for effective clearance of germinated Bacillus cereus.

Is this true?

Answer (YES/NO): NO